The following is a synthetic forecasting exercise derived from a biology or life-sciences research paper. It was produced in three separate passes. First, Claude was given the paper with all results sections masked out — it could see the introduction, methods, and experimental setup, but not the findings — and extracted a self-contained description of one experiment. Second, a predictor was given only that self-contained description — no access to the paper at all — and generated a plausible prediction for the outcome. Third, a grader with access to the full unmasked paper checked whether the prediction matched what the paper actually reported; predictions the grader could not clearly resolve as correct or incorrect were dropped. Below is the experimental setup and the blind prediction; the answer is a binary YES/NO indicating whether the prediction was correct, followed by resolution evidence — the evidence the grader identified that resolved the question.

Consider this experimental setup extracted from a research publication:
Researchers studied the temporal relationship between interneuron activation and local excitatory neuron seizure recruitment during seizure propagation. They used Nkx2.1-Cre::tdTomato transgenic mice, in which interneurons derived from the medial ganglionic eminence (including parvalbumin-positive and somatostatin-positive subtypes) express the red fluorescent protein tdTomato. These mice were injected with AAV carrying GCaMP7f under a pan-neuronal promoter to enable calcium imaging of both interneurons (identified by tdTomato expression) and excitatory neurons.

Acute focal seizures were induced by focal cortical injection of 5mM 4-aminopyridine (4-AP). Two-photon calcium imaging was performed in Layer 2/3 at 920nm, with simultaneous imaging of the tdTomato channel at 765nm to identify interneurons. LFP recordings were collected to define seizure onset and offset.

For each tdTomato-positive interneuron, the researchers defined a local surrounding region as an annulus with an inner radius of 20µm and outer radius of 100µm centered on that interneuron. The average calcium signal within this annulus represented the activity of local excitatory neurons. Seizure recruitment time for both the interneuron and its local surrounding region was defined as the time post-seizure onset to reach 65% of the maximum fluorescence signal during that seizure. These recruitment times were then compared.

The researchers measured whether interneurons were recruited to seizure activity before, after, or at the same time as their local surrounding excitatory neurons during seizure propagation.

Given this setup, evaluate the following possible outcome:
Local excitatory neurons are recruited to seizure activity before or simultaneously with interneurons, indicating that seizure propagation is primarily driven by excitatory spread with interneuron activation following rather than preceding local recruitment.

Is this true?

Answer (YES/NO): NO